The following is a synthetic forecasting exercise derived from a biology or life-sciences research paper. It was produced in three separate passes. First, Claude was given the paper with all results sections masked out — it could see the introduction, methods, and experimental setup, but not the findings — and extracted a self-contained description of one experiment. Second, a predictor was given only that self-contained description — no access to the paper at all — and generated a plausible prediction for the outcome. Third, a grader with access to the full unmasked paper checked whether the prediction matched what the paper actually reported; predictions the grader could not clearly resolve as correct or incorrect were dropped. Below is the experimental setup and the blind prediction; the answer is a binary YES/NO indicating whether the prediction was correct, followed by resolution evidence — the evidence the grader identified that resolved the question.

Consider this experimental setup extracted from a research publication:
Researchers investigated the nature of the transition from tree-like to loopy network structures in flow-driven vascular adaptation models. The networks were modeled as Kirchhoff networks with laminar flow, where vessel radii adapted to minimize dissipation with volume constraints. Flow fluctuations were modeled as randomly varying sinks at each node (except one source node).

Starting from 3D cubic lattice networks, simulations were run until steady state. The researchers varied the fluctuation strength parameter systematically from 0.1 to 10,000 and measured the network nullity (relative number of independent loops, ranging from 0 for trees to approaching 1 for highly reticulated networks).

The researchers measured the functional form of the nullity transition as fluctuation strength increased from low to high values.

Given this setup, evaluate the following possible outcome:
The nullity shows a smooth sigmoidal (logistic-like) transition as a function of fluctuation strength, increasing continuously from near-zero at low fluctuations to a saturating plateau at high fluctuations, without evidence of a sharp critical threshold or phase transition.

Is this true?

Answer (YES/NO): NO